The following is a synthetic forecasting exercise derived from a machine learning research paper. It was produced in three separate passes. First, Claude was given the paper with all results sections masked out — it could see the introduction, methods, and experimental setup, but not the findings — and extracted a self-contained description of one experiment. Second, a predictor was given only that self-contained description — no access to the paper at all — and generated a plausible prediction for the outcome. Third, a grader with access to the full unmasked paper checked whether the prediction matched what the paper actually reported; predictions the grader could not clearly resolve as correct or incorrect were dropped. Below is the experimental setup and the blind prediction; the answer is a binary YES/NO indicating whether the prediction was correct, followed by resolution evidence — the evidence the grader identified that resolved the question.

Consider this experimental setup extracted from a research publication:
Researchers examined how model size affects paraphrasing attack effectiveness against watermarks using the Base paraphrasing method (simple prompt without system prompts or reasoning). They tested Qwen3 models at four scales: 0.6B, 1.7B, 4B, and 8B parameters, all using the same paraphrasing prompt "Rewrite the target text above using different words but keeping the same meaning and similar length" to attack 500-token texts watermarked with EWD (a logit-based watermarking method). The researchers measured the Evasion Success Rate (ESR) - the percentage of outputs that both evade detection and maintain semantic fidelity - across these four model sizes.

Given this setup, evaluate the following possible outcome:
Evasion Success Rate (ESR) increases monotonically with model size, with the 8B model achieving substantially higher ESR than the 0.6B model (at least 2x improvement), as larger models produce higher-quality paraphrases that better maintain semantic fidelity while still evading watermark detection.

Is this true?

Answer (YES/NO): YES